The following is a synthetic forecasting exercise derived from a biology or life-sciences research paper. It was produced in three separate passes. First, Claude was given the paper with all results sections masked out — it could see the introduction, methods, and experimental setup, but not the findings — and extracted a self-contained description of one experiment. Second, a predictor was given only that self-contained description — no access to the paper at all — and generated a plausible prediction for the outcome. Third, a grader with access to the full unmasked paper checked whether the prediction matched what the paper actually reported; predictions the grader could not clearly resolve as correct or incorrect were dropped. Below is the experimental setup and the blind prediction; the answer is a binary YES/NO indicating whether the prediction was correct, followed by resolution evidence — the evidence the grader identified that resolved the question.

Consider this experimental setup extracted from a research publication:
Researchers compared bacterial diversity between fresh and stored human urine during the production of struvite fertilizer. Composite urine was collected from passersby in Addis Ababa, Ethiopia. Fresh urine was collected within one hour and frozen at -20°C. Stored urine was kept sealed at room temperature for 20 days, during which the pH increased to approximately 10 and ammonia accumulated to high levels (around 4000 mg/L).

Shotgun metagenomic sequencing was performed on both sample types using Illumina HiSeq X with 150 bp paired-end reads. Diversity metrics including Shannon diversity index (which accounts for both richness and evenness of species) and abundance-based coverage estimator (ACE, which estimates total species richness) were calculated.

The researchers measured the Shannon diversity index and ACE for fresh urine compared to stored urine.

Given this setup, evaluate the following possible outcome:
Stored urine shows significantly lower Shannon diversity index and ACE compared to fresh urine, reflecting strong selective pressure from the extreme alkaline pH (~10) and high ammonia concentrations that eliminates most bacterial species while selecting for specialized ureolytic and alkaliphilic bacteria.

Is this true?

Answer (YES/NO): NO